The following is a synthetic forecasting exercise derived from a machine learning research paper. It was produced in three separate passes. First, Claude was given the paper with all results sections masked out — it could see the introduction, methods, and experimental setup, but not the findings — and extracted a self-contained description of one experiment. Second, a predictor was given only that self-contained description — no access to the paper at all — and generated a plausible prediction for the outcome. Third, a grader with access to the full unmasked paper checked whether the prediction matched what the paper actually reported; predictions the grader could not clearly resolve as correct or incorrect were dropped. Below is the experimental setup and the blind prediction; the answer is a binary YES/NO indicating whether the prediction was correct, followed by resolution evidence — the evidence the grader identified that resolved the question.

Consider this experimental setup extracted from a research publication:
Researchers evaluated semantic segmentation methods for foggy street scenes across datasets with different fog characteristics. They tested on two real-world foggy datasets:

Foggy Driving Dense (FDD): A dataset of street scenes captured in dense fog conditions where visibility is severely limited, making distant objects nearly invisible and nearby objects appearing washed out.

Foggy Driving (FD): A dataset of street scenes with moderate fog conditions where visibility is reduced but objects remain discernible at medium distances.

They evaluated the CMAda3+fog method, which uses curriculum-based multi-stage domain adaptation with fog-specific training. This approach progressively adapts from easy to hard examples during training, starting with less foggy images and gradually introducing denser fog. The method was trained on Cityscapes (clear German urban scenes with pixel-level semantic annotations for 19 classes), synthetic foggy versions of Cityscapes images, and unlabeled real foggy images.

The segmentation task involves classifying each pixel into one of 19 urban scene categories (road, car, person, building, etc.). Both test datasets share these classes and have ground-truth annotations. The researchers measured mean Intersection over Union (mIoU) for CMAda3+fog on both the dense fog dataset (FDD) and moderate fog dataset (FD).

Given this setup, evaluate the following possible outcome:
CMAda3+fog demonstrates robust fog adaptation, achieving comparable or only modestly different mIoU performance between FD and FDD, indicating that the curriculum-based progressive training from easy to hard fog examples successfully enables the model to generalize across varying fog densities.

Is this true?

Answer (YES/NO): NO